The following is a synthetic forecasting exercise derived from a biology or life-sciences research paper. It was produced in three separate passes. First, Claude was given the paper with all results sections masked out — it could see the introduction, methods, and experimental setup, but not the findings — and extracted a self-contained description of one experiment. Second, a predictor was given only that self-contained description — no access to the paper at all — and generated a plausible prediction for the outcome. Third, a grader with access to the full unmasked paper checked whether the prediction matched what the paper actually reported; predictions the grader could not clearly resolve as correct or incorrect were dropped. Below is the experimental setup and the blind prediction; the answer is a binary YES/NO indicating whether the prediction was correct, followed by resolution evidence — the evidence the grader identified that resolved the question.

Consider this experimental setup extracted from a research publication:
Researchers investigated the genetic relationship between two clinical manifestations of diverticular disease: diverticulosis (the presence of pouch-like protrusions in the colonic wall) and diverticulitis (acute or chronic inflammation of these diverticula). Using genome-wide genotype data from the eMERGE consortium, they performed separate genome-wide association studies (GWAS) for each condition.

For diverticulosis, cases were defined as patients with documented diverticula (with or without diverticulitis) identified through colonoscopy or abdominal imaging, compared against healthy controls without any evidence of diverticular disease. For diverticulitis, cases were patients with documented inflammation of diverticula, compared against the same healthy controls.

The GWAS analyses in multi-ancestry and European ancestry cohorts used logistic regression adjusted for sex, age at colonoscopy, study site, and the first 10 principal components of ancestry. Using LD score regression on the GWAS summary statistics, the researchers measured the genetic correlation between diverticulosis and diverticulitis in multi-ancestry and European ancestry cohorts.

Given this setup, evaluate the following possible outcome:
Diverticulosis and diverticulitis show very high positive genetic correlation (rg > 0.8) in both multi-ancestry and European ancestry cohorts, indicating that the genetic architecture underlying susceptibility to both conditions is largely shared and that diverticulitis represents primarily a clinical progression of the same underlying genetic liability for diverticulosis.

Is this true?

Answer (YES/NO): YES